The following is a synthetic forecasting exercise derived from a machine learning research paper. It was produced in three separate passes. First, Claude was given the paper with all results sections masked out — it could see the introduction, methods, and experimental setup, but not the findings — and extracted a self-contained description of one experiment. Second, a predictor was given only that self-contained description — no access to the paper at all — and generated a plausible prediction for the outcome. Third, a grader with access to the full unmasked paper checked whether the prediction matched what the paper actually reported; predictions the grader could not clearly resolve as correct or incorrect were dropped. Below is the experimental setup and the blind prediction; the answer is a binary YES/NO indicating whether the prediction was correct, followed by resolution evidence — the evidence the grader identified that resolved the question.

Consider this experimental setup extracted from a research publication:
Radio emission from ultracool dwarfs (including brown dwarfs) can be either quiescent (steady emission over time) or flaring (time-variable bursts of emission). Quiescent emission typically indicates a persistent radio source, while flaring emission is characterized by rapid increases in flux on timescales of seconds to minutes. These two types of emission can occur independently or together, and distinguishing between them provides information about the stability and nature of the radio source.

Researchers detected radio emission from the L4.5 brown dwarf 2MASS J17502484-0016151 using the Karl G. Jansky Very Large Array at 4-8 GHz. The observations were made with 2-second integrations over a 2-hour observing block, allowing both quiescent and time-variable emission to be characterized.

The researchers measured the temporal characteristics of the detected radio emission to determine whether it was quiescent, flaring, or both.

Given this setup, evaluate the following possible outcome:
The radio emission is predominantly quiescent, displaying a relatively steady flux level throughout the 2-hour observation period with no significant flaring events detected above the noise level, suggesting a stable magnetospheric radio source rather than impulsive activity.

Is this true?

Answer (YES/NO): NO